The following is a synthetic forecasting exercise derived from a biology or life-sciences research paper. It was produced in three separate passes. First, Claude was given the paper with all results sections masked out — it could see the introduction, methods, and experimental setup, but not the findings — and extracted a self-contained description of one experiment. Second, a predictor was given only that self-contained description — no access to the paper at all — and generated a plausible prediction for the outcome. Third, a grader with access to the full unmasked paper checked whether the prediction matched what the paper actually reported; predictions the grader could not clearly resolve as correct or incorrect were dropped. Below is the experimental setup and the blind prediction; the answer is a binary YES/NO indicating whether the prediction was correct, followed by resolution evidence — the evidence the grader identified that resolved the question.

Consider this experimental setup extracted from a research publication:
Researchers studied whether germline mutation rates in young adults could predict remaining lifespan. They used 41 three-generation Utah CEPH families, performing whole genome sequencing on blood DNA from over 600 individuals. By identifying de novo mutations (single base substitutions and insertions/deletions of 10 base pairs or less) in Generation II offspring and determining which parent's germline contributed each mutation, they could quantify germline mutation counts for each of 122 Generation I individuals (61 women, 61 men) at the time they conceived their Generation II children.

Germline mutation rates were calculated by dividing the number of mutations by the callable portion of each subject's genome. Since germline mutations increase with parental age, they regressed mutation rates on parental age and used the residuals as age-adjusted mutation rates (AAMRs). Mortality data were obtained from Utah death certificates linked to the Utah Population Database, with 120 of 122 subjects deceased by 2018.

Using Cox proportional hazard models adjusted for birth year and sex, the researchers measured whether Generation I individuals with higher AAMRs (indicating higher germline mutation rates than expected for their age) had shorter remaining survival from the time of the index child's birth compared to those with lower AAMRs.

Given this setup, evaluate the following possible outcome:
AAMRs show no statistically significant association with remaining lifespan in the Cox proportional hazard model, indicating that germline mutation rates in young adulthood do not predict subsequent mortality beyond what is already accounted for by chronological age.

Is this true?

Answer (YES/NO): NO